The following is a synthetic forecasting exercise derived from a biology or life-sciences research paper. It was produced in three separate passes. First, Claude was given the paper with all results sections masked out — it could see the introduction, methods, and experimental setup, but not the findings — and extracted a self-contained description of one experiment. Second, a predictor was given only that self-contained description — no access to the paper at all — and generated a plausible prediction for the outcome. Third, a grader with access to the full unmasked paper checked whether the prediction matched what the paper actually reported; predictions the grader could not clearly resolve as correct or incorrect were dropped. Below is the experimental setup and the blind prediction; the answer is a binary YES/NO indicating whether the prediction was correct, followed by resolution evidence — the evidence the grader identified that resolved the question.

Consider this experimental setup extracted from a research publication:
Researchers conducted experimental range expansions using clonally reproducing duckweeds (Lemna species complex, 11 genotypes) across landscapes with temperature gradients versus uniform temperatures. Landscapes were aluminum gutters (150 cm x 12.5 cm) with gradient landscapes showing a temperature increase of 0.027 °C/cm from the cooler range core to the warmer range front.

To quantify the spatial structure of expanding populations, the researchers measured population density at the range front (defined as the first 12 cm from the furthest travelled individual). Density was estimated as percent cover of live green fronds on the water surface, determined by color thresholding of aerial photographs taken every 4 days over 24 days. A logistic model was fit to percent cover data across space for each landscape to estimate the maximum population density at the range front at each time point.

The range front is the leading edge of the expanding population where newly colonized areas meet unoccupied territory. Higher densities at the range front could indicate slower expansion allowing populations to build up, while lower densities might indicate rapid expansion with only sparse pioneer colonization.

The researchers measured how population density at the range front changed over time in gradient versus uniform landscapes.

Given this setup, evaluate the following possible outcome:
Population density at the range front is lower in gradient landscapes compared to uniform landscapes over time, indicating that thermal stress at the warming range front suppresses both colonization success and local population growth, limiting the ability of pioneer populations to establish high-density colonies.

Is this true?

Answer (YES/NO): NO